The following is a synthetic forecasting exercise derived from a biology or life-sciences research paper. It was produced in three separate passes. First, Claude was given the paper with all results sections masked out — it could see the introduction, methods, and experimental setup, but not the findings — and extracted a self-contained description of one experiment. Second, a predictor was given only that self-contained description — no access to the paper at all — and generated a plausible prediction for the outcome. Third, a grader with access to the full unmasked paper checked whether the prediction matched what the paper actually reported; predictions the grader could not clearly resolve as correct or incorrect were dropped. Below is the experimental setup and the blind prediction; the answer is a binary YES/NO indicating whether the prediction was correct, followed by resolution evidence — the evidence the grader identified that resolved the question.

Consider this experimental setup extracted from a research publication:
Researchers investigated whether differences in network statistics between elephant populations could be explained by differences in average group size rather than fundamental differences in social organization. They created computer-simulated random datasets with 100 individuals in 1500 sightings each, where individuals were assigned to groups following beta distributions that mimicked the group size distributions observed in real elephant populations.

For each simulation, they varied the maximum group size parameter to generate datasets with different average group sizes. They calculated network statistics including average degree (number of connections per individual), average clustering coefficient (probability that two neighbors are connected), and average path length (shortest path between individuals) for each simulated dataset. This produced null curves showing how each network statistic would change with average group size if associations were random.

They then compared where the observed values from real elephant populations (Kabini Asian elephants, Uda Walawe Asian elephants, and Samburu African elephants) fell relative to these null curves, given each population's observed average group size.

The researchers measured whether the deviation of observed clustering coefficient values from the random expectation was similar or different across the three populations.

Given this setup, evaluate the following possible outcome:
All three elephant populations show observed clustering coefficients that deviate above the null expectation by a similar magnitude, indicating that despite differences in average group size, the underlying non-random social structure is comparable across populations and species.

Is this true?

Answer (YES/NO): NO